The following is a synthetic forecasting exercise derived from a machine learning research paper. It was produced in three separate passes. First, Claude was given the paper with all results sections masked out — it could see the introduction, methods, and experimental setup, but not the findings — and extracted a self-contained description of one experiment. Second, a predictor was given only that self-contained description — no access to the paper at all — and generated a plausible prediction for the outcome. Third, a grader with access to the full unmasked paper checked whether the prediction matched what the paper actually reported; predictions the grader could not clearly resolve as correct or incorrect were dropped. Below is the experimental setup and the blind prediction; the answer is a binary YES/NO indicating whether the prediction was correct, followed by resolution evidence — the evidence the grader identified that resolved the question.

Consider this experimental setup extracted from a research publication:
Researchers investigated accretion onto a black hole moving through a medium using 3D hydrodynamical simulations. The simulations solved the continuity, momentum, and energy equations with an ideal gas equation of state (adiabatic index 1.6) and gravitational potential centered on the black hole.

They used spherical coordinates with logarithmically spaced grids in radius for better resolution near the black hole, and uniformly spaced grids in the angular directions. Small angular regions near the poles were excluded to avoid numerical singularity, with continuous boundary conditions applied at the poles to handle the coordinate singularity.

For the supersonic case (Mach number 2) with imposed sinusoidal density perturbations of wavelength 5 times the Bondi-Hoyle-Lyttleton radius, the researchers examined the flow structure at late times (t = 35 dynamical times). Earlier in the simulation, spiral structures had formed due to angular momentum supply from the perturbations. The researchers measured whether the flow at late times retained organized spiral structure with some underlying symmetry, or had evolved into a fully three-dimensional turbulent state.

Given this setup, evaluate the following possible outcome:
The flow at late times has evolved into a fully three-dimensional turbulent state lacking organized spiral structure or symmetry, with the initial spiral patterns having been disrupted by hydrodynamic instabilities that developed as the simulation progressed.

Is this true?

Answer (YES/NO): YES